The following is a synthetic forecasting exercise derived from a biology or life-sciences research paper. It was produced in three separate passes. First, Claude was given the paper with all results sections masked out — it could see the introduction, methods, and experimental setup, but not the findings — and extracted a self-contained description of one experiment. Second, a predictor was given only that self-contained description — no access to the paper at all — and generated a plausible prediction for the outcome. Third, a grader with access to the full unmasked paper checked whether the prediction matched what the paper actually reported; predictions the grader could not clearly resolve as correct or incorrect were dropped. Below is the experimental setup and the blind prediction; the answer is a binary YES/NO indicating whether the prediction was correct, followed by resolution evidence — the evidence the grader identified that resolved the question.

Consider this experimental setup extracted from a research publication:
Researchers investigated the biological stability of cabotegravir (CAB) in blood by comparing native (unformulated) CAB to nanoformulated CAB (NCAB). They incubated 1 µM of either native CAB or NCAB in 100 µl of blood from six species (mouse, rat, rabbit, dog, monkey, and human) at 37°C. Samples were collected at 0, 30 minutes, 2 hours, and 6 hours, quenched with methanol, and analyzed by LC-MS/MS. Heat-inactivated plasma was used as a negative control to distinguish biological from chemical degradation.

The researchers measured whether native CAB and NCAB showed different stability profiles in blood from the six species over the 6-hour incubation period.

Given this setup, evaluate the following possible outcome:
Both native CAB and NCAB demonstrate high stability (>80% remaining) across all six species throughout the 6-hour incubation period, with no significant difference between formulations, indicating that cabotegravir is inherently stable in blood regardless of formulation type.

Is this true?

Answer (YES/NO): YES